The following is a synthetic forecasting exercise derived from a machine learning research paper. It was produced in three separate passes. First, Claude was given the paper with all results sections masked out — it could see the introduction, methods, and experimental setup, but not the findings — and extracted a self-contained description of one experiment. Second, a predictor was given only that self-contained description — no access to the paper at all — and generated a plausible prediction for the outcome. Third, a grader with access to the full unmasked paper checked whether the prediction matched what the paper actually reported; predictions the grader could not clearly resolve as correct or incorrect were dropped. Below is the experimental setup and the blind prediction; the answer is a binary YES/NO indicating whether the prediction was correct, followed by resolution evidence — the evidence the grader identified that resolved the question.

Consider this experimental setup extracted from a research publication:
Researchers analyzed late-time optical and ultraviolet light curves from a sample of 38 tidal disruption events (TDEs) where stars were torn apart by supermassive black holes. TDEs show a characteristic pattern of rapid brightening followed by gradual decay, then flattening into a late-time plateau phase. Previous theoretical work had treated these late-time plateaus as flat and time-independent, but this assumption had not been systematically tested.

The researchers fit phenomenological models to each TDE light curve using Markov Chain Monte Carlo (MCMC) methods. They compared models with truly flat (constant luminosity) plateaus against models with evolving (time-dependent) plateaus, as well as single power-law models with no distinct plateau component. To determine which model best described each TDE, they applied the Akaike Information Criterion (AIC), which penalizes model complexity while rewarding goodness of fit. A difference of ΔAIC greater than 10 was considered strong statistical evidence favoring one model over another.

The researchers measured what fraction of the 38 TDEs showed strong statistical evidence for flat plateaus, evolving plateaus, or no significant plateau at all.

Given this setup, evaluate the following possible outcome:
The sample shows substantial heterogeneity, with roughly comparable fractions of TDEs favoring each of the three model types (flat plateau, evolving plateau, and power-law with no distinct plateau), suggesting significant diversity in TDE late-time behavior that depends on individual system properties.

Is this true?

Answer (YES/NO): YES